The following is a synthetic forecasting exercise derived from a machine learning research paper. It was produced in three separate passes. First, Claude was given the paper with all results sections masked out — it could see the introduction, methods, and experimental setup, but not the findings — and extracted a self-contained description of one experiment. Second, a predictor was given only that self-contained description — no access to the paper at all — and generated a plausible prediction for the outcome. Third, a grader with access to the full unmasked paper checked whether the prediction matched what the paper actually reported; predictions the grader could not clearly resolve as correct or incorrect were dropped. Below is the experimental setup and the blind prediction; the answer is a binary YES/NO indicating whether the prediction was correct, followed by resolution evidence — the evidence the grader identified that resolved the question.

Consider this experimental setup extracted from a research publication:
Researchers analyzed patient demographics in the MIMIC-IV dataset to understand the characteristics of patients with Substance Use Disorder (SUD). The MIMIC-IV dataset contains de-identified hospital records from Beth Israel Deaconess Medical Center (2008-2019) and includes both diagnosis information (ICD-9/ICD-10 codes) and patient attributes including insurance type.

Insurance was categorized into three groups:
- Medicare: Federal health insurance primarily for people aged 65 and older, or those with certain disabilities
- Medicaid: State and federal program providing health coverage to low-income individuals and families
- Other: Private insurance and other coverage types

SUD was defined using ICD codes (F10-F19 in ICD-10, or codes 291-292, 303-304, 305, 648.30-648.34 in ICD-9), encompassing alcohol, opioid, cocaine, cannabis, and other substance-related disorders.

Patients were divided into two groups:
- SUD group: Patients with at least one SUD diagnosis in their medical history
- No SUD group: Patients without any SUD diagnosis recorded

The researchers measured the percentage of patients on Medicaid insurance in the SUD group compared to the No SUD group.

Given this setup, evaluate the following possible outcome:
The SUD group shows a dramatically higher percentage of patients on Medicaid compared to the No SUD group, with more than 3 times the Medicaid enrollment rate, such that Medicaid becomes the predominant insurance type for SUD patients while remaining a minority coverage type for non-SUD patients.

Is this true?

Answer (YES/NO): NO